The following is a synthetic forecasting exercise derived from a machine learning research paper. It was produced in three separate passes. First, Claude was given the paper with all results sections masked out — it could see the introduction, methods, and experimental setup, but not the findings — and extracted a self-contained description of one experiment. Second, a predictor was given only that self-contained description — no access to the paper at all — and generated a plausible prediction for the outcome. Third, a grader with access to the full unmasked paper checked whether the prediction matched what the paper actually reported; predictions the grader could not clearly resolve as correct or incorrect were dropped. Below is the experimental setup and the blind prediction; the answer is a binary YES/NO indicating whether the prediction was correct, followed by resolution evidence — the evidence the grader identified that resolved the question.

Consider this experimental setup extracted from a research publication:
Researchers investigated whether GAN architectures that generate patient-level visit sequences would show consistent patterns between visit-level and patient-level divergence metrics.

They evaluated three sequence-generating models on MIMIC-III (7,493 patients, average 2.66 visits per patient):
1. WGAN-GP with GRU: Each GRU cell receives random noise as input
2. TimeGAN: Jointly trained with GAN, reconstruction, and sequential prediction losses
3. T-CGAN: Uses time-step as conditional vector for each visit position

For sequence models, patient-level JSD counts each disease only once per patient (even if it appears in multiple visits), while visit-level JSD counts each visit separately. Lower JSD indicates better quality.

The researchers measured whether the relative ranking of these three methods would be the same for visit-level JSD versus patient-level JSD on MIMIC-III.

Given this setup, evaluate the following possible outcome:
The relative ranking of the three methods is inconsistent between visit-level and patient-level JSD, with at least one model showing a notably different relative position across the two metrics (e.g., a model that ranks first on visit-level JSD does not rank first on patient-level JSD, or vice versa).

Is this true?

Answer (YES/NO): NO